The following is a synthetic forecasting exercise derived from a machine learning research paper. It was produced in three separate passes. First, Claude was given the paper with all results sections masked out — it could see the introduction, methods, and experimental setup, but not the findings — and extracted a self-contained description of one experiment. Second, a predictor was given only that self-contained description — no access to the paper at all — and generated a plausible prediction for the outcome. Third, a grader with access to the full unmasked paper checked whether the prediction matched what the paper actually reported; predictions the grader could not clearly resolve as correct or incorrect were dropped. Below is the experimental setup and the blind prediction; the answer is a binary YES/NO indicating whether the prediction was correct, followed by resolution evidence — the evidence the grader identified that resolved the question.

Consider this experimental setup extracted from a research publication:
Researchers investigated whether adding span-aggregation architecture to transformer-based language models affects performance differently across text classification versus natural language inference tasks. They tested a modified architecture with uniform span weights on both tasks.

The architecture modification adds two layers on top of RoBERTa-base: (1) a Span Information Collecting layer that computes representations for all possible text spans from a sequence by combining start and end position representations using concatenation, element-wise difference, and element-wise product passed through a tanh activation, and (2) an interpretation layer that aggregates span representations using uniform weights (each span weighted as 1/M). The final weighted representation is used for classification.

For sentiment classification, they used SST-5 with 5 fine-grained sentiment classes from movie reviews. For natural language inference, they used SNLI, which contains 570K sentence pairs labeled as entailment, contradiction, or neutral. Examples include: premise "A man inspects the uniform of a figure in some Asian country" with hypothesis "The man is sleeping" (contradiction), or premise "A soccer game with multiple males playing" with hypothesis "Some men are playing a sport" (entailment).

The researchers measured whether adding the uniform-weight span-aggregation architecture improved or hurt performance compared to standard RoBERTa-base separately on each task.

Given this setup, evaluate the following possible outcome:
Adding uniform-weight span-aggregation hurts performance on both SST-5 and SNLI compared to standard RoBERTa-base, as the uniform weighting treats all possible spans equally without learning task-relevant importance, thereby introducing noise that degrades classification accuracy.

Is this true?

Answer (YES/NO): NO